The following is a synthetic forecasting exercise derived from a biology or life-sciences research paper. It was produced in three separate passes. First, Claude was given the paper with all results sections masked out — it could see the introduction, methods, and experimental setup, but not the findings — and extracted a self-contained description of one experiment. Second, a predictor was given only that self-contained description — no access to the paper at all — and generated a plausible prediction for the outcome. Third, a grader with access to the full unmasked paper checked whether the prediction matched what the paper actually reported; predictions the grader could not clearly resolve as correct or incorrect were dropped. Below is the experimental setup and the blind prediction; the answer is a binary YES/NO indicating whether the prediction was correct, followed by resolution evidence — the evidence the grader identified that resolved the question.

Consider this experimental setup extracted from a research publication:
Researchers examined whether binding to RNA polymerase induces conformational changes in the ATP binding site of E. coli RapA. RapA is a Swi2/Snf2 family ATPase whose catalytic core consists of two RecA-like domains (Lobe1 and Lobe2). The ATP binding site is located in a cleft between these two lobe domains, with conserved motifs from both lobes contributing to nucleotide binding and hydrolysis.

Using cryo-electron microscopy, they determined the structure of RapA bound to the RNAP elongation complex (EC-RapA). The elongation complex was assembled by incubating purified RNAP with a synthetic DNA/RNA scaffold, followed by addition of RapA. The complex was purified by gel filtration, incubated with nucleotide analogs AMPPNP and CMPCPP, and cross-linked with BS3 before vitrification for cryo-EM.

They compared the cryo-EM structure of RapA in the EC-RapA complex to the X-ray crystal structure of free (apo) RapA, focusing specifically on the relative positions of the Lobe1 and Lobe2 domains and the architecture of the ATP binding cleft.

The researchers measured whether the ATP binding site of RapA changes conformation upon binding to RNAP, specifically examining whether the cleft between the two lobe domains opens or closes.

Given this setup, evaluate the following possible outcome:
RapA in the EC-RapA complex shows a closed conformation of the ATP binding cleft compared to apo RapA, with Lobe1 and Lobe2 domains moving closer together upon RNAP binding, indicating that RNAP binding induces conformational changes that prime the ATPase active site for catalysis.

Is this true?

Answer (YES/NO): NO